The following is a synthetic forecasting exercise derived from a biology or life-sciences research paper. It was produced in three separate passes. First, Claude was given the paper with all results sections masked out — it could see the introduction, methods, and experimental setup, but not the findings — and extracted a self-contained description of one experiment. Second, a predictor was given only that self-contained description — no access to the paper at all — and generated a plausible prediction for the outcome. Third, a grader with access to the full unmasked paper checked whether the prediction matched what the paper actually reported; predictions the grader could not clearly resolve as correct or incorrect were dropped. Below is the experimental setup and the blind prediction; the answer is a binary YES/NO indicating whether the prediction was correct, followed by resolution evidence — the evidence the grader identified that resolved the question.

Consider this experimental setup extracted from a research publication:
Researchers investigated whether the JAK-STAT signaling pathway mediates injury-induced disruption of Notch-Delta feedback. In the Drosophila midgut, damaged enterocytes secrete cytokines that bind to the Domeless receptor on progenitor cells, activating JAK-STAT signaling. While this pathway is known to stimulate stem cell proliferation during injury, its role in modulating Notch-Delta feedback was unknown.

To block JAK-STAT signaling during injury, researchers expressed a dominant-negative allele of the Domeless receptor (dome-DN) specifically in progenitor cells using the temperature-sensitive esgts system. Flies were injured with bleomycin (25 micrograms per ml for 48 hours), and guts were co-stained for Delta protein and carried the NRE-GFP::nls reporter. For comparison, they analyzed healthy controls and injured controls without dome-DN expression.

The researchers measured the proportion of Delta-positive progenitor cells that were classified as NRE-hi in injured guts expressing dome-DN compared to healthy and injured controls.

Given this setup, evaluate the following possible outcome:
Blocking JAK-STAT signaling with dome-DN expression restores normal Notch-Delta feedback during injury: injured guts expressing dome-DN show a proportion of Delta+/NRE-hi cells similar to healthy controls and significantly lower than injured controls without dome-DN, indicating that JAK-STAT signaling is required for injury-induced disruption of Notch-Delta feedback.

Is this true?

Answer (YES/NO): YES